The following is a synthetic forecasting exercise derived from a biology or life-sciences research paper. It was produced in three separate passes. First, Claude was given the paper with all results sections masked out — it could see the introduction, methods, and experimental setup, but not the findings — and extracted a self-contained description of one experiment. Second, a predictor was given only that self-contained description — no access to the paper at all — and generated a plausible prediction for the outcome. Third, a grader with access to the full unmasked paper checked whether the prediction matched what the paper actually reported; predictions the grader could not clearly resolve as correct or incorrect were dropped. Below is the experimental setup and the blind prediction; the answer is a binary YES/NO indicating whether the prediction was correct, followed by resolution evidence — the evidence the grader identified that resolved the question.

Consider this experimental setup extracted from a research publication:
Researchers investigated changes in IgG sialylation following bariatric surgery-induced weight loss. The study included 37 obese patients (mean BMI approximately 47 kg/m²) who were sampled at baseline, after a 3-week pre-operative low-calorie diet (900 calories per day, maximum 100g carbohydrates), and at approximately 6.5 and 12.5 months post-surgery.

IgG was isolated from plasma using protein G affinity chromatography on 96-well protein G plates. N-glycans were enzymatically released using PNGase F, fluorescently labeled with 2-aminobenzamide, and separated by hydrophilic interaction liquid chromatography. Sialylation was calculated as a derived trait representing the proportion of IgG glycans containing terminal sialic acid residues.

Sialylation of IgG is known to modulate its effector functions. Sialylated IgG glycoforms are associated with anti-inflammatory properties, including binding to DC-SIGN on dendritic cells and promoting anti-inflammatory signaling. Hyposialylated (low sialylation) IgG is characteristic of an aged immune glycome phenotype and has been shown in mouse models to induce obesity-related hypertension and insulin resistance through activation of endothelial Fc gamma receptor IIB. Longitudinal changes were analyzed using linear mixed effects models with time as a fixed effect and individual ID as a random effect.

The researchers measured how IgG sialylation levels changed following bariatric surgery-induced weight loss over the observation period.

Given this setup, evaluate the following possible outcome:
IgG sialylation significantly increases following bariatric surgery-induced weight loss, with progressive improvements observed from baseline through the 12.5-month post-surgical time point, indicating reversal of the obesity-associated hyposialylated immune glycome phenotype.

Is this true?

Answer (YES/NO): YES